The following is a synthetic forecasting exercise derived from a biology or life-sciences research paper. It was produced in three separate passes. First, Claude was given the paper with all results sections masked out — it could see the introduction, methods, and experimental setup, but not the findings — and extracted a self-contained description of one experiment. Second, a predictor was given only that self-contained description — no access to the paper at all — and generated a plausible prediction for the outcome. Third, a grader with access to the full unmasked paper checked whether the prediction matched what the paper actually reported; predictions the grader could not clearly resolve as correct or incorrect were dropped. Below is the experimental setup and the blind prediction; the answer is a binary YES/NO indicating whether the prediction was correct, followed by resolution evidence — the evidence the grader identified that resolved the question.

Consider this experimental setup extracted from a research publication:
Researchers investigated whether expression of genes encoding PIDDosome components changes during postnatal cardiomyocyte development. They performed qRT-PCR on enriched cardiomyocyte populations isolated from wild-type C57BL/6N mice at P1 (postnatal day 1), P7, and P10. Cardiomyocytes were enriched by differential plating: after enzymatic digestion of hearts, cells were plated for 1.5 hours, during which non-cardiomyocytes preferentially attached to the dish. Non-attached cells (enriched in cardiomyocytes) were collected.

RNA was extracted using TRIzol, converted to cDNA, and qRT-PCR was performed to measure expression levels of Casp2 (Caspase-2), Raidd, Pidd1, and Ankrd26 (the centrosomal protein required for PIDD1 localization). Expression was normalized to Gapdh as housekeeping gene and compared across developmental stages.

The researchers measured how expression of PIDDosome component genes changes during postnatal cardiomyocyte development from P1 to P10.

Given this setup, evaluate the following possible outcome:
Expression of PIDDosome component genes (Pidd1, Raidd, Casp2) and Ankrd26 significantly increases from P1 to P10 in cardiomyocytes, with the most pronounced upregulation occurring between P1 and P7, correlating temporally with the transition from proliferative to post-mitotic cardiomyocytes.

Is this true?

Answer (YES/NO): NO